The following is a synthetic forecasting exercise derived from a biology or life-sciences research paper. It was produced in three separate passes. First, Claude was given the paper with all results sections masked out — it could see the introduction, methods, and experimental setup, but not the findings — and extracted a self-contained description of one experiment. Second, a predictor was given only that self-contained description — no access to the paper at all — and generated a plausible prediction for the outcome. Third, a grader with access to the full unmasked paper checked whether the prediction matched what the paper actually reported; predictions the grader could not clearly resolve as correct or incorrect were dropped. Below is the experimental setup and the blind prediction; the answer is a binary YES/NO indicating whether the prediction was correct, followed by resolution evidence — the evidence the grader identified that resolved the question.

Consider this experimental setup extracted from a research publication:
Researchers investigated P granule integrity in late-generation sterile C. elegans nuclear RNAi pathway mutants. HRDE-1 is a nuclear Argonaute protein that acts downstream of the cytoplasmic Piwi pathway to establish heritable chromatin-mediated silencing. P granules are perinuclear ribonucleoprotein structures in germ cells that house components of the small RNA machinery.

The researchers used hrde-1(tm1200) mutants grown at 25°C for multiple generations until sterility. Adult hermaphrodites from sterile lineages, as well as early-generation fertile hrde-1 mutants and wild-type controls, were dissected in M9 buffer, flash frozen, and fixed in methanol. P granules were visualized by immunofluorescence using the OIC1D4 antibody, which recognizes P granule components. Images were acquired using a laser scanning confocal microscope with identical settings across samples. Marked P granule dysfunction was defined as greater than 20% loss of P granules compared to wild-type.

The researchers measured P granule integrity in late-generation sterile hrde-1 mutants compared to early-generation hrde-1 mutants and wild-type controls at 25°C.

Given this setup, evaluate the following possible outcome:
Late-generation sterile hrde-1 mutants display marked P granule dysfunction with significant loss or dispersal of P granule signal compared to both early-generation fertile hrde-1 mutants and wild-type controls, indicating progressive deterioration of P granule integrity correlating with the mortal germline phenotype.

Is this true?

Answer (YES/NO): YES